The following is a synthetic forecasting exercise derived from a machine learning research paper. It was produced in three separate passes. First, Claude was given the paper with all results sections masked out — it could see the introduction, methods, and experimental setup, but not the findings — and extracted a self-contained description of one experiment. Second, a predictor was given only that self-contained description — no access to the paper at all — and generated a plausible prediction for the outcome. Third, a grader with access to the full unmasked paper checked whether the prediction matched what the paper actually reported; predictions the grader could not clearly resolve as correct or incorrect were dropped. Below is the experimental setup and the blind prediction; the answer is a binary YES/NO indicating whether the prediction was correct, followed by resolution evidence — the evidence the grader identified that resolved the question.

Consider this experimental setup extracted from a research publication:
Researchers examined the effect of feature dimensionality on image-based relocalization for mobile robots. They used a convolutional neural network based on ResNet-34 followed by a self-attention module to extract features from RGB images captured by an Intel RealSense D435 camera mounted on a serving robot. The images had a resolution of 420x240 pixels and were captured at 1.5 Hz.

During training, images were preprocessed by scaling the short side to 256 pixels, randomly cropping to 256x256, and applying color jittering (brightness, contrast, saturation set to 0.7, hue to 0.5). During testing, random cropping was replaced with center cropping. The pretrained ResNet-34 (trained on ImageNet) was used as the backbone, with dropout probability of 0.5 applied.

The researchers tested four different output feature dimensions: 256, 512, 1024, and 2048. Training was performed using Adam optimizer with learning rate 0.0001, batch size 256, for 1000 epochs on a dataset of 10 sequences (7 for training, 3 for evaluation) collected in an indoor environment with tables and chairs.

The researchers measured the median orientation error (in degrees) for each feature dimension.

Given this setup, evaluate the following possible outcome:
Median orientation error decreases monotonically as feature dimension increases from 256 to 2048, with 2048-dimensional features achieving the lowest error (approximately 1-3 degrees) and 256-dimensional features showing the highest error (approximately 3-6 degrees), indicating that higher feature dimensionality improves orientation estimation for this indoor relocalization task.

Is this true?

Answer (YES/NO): NO